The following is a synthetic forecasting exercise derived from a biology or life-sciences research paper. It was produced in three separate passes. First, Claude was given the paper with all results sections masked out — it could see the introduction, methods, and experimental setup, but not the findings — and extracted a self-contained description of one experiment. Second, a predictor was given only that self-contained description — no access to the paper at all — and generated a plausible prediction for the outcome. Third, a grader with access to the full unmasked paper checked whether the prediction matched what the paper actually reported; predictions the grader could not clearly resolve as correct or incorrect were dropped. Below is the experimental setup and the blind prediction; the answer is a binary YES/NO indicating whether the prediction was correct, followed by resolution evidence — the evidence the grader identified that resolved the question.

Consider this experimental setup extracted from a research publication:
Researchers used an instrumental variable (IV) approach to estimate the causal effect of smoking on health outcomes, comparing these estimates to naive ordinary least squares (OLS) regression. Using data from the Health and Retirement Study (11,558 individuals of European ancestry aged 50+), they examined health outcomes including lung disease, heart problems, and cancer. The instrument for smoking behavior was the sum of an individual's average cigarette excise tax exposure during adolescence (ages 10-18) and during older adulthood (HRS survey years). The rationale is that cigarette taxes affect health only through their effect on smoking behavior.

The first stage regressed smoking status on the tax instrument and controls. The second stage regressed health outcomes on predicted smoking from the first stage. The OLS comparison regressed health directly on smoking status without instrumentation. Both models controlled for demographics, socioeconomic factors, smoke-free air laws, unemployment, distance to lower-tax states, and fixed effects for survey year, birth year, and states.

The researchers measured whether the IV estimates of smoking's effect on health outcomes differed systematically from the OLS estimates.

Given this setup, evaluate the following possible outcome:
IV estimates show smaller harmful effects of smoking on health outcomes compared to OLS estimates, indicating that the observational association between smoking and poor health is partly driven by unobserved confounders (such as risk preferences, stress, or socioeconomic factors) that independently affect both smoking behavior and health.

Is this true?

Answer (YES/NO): NO